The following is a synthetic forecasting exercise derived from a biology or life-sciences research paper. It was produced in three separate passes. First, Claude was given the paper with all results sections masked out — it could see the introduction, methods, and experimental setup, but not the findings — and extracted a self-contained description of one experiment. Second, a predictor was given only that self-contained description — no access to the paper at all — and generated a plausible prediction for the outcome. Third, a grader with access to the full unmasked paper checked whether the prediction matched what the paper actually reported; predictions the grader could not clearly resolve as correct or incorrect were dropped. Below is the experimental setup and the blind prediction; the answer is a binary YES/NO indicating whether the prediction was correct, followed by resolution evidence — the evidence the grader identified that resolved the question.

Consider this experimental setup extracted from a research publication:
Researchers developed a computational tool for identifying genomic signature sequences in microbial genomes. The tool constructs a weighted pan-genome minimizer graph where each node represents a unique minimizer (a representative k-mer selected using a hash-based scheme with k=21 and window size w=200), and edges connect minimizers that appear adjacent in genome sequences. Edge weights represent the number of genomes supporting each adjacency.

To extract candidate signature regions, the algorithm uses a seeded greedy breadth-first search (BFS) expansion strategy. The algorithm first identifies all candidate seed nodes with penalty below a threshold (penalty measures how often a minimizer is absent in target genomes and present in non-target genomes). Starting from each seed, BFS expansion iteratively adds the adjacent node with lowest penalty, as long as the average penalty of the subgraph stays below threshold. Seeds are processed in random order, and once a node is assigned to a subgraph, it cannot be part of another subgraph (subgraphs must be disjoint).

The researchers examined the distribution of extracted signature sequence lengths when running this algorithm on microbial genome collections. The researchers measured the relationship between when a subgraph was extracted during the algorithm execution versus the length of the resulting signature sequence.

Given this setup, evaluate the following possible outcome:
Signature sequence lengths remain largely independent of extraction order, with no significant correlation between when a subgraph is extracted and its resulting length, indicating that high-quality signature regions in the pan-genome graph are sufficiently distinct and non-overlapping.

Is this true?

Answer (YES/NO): NO